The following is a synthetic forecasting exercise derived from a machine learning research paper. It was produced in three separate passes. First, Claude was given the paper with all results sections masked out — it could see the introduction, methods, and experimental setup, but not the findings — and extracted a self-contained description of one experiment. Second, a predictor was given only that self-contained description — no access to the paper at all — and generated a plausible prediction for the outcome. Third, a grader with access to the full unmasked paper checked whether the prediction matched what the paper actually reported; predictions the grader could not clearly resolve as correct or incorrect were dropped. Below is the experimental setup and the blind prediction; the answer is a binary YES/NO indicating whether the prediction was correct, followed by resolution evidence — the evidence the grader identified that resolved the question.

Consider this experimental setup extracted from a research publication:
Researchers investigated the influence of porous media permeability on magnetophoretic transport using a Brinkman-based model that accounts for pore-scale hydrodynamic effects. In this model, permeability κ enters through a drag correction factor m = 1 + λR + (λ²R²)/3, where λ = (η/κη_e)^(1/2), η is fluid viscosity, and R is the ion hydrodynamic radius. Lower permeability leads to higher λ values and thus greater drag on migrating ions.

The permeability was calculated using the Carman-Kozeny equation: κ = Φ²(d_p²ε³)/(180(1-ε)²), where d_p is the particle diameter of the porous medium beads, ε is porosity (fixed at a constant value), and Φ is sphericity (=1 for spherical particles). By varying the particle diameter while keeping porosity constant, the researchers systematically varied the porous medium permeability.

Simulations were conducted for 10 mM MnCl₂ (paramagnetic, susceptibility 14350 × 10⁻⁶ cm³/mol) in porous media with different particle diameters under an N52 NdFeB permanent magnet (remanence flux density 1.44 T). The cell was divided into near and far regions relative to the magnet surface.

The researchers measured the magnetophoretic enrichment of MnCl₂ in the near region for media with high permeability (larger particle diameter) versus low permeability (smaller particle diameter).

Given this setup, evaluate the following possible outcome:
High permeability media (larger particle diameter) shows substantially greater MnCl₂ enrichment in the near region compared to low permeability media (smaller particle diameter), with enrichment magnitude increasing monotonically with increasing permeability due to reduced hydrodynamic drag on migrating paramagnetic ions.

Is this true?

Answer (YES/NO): YES